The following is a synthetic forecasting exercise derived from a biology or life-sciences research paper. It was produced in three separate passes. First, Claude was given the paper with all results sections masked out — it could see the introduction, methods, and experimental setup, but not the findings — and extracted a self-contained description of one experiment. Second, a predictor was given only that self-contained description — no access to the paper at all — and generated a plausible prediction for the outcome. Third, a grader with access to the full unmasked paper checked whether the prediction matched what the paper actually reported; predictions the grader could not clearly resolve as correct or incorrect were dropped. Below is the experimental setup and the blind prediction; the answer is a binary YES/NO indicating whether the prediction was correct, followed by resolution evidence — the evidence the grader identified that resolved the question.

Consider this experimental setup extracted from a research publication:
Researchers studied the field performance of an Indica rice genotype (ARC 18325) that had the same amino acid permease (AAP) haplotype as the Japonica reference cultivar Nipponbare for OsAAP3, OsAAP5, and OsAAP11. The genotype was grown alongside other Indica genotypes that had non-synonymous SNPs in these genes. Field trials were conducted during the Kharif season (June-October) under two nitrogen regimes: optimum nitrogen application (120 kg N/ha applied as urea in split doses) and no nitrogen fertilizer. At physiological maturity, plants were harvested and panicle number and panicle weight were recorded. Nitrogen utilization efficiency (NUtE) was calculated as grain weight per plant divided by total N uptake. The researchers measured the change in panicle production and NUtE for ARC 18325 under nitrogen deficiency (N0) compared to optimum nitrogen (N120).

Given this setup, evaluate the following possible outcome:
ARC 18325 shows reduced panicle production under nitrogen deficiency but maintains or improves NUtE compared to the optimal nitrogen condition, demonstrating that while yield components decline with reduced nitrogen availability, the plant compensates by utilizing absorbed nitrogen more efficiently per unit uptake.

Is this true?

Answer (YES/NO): NO